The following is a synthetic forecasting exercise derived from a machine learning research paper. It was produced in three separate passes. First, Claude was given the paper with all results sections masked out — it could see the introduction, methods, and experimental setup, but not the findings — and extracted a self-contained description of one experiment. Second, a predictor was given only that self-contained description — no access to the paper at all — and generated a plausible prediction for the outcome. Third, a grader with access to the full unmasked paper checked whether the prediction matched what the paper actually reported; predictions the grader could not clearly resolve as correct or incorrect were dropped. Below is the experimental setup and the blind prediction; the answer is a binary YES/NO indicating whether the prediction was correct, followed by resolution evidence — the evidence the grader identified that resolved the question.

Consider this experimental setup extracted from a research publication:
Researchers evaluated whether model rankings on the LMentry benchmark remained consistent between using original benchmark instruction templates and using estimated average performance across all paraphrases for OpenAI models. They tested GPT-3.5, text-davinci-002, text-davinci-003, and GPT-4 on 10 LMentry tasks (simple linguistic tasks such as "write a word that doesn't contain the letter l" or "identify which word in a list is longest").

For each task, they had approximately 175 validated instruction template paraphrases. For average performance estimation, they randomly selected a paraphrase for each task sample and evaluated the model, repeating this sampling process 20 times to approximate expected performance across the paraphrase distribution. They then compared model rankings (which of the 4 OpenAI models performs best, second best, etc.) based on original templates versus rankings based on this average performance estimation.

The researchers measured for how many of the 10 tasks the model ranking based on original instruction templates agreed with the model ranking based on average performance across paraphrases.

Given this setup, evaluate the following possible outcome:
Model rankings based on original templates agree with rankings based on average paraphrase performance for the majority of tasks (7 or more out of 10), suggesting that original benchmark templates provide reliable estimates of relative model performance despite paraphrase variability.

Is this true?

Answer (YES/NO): NO